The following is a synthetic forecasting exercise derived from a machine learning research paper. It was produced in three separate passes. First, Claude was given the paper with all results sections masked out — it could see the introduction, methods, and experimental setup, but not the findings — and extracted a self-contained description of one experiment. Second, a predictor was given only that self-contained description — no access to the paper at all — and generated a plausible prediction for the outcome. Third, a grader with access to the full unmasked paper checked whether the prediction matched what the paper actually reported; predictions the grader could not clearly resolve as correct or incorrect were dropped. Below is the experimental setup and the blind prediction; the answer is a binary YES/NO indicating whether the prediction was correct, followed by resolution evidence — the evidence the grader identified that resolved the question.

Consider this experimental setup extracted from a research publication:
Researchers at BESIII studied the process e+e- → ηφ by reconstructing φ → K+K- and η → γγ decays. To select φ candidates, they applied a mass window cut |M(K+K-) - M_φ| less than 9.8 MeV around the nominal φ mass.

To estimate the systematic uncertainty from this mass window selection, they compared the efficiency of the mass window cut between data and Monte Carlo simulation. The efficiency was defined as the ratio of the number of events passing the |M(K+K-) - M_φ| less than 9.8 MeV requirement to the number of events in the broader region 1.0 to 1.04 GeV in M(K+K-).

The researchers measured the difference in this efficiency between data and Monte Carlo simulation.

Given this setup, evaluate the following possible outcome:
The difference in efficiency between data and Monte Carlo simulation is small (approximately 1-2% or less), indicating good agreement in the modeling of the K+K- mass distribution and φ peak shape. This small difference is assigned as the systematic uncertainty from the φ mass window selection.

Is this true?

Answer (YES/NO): YES